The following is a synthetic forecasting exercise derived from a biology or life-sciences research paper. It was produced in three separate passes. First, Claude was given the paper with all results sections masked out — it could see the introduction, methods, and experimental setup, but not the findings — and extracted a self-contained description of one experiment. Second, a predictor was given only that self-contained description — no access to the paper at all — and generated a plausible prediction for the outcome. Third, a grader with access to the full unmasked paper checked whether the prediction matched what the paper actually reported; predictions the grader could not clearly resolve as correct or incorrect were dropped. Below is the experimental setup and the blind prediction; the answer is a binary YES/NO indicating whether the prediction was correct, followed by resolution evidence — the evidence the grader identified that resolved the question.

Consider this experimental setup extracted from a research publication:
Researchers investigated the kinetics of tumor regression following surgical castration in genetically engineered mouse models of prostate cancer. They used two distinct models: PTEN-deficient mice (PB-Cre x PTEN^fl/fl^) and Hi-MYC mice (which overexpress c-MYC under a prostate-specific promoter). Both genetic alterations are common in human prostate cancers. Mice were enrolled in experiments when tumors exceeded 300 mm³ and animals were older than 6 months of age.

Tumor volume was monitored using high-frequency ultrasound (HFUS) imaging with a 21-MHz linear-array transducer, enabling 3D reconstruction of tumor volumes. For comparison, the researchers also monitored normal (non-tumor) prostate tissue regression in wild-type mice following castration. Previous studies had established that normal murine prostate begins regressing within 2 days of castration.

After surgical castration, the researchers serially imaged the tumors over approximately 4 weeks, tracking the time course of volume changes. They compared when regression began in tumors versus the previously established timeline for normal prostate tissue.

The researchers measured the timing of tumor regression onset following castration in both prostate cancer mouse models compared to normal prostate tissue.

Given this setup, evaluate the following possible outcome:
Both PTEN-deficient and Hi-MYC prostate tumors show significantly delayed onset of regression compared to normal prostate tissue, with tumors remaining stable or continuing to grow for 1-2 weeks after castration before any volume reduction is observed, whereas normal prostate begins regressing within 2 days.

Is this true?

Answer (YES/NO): NO